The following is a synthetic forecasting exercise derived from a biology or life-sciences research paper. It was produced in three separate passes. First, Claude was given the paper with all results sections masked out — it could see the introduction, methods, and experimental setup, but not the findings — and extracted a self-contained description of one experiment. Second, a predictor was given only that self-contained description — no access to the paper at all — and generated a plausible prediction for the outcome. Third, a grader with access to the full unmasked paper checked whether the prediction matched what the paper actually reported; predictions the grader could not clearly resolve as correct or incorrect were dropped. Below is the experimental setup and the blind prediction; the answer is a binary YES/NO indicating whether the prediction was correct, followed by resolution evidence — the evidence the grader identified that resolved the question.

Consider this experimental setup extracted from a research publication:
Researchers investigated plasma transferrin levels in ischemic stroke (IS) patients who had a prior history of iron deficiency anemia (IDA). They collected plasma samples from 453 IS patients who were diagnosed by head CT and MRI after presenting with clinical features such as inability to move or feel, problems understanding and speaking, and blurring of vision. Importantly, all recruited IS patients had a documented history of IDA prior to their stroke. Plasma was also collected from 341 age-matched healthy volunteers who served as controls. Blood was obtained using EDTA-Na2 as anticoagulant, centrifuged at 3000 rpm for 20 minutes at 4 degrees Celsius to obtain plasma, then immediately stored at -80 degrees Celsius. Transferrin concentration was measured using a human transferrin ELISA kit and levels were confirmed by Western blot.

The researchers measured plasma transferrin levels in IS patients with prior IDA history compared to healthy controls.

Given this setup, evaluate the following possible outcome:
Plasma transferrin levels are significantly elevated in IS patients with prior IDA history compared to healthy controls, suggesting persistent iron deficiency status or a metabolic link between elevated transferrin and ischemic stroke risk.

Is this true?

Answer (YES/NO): YES